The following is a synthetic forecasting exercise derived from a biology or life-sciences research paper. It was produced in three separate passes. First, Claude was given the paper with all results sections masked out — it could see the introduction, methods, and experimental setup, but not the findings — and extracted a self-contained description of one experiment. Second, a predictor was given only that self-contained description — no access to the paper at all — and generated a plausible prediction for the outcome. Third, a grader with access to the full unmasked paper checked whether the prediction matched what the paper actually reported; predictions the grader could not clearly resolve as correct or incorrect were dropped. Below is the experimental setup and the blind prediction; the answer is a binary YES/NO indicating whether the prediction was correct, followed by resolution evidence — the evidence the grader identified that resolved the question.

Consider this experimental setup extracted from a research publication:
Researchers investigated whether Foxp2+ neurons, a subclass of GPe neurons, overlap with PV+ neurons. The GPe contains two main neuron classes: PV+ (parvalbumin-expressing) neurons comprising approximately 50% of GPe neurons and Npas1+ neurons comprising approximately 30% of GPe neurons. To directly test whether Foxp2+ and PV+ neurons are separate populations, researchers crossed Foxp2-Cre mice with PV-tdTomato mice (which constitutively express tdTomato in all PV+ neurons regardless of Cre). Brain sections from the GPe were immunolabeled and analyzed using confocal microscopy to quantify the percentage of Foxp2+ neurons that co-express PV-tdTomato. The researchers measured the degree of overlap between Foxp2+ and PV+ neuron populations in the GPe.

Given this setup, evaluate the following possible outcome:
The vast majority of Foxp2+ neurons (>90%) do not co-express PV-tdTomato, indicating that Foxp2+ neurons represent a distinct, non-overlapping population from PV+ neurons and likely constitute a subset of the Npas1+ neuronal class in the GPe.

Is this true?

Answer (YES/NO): YES